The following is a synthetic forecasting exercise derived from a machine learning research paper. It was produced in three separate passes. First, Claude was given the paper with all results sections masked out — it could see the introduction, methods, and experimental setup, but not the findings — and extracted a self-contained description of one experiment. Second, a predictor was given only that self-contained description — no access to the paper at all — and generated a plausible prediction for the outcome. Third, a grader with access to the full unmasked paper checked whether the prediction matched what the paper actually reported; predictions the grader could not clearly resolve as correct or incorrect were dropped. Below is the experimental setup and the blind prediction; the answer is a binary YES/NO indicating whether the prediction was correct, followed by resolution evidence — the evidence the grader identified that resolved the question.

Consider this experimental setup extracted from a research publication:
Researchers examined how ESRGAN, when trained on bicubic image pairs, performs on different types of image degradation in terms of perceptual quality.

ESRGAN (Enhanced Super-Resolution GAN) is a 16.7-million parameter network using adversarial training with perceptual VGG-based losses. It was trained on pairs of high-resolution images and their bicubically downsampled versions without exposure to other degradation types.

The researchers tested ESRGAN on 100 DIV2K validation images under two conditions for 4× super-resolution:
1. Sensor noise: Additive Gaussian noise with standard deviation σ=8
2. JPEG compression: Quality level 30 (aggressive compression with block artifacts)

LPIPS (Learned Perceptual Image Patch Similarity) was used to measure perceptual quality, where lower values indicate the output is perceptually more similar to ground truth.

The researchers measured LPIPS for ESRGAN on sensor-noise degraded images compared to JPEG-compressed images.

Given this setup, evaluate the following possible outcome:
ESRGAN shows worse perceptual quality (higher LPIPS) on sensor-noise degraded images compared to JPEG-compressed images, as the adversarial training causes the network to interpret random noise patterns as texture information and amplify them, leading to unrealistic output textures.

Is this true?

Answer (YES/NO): YES